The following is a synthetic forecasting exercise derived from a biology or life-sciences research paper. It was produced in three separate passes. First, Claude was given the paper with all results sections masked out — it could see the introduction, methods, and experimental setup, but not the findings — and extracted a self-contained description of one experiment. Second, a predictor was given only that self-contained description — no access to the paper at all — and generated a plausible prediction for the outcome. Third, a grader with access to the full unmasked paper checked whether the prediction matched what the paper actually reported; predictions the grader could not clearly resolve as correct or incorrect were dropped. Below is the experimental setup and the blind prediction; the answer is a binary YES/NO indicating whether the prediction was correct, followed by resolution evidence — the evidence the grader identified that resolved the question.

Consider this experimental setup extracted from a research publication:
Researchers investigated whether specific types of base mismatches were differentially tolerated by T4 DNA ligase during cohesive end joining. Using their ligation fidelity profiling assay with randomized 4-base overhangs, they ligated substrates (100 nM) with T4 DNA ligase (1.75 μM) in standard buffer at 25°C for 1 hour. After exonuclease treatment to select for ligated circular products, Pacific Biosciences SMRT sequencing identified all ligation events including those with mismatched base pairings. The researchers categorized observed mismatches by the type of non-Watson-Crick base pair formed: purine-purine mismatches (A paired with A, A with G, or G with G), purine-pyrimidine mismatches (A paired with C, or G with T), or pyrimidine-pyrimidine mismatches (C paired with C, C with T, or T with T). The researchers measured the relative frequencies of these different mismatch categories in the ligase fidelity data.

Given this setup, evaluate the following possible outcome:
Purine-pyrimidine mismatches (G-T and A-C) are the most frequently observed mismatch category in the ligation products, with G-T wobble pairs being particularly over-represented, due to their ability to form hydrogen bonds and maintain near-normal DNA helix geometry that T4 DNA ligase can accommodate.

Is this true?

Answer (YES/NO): YES